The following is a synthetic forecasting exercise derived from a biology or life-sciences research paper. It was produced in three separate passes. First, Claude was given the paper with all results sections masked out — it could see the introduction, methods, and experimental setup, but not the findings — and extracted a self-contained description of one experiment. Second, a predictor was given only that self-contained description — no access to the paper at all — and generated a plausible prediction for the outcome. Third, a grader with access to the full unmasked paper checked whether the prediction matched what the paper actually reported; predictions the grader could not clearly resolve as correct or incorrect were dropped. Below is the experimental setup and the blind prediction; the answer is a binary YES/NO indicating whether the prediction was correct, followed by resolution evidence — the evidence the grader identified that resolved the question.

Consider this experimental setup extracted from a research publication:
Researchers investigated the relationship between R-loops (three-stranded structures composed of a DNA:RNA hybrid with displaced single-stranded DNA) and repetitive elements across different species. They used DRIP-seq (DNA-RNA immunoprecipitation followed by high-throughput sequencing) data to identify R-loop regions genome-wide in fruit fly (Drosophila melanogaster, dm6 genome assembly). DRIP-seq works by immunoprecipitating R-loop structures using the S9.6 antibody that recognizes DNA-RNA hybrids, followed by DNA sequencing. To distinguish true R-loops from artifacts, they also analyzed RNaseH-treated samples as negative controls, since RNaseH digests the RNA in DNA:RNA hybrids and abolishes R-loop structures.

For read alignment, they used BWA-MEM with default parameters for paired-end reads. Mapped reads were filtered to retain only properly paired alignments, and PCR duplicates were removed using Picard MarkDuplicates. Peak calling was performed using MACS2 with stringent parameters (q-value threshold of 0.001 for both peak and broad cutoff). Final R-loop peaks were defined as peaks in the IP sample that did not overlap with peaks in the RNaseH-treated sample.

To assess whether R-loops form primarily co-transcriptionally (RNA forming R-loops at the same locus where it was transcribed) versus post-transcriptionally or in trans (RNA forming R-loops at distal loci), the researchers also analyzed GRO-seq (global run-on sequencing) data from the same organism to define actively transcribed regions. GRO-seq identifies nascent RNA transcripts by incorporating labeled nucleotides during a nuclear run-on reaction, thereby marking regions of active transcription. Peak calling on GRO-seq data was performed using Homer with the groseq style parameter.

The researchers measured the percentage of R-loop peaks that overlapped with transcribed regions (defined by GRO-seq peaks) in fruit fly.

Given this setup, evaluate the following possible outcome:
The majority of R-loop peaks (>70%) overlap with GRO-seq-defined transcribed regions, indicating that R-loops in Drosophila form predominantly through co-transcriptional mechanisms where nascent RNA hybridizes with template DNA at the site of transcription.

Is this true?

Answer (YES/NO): NO